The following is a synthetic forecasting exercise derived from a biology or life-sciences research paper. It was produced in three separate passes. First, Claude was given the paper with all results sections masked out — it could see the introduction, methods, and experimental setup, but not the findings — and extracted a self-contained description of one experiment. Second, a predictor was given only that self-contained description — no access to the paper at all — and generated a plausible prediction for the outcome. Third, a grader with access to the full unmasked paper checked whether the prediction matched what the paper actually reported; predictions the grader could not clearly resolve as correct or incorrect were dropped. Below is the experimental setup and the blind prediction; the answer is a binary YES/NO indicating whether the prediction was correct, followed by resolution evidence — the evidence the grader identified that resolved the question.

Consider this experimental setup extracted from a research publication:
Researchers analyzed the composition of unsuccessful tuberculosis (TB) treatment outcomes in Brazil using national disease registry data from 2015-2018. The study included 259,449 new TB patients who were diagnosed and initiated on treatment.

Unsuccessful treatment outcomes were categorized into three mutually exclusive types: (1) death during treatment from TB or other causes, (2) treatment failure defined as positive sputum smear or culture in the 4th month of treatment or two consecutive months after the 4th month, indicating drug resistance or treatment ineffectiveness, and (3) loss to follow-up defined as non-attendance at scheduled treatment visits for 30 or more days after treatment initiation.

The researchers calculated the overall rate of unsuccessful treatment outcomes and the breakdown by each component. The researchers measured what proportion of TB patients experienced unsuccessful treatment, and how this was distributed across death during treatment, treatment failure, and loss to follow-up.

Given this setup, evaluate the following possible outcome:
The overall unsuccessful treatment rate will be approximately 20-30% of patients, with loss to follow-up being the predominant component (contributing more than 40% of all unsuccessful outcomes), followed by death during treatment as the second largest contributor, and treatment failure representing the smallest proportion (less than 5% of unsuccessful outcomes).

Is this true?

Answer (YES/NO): NO